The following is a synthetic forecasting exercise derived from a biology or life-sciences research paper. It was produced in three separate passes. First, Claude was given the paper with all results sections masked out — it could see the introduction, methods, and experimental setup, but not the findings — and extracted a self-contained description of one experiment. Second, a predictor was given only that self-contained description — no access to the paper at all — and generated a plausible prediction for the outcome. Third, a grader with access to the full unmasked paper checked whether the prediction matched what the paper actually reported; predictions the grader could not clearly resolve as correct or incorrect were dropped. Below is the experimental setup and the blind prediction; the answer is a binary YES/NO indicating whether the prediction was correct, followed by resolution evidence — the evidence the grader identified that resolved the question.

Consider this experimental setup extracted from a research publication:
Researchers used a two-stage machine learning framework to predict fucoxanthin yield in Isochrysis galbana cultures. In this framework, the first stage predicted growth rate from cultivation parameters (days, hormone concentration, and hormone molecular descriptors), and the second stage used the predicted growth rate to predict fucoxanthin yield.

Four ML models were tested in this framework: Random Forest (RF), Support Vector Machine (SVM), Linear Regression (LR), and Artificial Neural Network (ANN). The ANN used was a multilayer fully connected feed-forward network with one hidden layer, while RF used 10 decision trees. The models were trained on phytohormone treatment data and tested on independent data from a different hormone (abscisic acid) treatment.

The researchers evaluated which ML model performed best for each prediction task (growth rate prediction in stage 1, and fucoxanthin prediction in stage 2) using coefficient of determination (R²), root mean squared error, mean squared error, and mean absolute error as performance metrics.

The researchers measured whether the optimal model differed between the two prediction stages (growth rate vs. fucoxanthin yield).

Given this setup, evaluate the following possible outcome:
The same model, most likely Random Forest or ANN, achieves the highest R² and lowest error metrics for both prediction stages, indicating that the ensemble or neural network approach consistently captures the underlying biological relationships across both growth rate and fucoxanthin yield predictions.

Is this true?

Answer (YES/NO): NO